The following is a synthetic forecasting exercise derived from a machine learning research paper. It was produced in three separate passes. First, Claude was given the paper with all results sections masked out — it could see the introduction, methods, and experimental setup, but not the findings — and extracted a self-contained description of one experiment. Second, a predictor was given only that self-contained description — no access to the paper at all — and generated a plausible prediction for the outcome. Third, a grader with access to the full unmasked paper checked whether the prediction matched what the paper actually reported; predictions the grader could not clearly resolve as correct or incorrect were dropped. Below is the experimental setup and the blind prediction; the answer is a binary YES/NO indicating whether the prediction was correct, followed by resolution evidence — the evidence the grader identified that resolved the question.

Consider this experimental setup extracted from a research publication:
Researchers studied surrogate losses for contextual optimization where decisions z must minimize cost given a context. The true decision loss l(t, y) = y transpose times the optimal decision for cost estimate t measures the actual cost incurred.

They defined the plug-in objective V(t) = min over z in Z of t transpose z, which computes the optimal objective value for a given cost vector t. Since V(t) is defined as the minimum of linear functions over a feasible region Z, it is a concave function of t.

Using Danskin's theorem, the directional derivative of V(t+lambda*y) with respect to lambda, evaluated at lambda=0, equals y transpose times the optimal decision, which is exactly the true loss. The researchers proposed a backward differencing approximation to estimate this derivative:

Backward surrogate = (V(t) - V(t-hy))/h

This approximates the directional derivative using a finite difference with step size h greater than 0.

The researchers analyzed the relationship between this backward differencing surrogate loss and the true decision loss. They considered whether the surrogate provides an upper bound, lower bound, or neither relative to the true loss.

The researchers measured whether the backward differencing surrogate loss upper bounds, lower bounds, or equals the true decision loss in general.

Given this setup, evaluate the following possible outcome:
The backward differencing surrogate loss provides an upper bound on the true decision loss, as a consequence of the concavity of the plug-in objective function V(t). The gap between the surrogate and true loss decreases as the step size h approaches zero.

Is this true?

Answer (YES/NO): YES